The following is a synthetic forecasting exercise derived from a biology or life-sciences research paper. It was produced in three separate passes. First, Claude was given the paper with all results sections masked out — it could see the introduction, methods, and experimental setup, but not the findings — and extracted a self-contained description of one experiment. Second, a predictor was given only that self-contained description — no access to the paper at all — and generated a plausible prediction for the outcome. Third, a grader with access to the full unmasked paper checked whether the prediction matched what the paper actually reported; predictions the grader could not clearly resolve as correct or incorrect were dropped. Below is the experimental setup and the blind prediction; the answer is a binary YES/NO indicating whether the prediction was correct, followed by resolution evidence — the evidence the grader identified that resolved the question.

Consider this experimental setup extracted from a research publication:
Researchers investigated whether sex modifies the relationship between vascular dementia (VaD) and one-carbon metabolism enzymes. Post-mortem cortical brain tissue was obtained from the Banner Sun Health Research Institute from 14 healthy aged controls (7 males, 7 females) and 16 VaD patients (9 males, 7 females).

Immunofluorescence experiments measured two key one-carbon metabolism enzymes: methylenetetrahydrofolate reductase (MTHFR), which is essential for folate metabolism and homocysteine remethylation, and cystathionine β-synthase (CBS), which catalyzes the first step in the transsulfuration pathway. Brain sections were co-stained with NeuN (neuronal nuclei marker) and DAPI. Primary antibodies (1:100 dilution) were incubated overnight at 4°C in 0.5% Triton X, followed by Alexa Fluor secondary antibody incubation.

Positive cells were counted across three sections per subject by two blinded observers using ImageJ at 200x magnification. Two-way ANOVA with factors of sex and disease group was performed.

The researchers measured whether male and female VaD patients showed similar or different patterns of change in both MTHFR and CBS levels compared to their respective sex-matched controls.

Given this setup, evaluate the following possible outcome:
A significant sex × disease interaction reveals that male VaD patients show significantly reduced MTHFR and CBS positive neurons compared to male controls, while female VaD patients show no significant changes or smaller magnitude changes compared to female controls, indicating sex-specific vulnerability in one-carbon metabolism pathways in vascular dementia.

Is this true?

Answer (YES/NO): NO